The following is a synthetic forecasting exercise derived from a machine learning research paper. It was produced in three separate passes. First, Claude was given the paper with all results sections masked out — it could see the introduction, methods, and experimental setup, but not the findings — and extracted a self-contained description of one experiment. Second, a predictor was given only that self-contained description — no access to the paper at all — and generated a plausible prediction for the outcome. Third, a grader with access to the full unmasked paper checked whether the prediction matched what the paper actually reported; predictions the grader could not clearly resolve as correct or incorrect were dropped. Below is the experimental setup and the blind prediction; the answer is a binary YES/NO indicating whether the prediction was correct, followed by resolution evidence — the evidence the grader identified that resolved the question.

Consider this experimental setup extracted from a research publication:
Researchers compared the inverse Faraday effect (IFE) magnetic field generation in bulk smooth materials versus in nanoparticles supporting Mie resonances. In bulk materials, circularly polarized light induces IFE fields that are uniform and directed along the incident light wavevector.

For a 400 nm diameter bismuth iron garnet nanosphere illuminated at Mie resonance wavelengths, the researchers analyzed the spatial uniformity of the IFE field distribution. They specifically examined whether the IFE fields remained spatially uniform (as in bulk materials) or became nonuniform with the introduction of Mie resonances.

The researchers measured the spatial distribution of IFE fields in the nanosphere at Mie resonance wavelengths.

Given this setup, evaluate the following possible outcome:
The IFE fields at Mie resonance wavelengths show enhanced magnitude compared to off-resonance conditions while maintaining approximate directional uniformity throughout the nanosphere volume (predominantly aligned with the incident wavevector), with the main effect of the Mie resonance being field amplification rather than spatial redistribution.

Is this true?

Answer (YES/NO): NO